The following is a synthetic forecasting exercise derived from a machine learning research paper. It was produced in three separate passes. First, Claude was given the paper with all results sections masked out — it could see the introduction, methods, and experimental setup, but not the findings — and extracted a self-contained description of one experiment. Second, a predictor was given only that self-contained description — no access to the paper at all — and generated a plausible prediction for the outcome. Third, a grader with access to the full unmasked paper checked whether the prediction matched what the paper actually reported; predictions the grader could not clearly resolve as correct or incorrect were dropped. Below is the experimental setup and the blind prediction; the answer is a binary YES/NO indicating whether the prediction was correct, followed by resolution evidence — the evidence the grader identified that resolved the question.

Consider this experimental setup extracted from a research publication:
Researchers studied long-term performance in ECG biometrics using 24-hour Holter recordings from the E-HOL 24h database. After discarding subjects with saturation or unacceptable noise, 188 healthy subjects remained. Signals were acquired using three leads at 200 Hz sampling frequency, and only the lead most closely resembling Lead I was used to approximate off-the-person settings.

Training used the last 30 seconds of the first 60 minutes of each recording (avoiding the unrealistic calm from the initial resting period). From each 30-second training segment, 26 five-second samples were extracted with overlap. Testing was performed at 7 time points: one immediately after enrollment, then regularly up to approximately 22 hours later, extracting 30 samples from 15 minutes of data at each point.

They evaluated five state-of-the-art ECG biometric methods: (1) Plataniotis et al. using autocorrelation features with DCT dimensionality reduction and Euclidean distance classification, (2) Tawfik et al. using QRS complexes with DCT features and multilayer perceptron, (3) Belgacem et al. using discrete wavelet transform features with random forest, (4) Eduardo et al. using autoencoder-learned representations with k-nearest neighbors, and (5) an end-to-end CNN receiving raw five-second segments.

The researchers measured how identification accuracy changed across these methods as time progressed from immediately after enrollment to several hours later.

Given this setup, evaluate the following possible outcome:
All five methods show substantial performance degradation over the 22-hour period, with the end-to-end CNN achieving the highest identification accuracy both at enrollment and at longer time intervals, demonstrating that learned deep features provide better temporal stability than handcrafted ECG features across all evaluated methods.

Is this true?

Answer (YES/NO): NO